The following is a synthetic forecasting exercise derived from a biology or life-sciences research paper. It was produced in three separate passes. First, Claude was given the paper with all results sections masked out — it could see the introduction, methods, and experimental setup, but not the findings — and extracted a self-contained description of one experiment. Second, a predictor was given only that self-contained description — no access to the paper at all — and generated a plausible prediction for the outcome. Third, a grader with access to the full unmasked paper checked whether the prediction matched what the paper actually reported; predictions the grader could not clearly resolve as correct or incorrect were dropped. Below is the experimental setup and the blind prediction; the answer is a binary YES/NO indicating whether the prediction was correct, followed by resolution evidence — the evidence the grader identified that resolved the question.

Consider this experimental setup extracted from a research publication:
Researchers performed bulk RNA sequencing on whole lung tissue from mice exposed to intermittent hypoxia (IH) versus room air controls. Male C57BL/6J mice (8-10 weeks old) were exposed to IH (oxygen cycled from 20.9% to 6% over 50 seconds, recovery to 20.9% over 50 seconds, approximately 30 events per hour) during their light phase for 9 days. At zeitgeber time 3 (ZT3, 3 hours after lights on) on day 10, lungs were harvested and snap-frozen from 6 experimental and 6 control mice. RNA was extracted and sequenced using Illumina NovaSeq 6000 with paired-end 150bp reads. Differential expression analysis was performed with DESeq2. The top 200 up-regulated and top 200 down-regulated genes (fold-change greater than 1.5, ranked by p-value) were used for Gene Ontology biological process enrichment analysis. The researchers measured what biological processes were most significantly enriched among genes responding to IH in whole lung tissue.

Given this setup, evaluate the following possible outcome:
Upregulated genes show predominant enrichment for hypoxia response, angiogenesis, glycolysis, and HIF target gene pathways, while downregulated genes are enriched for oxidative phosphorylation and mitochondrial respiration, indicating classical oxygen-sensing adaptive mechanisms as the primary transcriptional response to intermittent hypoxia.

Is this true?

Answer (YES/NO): NO